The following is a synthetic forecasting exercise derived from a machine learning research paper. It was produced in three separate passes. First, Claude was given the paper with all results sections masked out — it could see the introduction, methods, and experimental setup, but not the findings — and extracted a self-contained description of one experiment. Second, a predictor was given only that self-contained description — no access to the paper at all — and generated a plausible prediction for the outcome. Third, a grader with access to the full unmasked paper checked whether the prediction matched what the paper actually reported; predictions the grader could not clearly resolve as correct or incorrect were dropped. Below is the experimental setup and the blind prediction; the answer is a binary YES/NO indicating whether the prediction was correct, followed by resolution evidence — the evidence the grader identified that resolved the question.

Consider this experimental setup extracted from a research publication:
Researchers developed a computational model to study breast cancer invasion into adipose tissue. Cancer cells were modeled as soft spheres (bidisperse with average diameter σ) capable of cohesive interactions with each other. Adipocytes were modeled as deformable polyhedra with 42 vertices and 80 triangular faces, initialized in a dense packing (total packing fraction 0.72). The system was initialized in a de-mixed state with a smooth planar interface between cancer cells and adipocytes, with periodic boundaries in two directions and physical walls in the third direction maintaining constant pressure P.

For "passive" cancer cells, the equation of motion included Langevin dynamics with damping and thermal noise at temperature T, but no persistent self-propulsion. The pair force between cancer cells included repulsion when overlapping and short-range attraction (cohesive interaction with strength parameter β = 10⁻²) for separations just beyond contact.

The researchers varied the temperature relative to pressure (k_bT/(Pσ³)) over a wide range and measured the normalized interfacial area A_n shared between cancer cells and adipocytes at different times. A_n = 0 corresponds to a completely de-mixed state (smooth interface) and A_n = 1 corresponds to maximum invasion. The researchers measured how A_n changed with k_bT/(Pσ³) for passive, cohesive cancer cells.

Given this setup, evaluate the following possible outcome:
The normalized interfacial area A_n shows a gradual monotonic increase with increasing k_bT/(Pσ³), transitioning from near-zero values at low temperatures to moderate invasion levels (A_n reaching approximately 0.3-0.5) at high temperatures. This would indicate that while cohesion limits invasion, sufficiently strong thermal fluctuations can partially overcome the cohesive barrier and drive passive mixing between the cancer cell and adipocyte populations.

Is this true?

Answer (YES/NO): NO